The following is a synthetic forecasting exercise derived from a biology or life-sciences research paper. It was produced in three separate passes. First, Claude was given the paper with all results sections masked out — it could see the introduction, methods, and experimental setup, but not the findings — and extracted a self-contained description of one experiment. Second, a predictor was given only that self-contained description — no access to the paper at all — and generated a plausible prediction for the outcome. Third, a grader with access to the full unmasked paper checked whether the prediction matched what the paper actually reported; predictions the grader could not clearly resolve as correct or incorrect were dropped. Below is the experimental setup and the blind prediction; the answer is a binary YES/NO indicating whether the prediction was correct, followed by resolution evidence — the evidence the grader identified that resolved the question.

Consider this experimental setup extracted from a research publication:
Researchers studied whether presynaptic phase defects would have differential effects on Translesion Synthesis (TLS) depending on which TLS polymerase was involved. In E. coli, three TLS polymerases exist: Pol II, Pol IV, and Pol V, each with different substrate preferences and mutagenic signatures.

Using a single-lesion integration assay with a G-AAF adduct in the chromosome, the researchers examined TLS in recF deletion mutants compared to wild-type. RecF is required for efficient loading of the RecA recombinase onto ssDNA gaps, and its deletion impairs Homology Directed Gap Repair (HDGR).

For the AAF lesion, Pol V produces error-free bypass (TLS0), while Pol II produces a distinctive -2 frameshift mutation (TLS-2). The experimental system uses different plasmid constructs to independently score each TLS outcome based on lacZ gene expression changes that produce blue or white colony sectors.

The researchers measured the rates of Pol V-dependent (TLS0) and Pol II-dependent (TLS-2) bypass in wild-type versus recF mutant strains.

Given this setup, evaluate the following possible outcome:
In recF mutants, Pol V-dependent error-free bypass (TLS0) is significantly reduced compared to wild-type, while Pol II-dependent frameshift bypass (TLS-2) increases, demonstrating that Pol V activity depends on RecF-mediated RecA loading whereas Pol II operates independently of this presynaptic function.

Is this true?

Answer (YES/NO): YES